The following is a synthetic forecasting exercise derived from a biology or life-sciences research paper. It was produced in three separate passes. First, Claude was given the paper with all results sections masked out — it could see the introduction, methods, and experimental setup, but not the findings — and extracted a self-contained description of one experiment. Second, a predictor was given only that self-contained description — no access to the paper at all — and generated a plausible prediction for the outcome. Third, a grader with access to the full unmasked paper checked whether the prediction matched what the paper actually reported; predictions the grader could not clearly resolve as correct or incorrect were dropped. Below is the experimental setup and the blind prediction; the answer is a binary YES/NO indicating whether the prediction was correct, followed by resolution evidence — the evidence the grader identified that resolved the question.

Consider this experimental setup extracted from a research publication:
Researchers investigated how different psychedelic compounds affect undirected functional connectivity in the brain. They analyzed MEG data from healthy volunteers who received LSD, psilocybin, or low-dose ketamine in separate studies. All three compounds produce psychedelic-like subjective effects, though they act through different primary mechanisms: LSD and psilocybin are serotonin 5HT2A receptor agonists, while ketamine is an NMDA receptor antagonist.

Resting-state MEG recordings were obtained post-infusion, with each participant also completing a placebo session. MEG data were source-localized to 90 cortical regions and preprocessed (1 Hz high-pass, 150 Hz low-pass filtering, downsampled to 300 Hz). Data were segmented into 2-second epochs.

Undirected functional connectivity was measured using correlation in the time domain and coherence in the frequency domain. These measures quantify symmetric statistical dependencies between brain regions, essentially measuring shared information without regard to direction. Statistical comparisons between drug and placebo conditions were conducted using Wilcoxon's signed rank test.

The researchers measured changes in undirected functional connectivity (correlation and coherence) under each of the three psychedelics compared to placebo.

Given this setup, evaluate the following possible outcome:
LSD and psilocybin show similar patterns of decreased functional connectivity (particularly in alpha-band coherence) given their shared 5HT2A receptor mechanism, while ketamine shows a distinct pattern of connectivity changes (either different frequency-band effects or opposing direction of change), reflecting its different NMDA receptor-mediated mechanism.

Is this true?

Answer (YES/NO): NO